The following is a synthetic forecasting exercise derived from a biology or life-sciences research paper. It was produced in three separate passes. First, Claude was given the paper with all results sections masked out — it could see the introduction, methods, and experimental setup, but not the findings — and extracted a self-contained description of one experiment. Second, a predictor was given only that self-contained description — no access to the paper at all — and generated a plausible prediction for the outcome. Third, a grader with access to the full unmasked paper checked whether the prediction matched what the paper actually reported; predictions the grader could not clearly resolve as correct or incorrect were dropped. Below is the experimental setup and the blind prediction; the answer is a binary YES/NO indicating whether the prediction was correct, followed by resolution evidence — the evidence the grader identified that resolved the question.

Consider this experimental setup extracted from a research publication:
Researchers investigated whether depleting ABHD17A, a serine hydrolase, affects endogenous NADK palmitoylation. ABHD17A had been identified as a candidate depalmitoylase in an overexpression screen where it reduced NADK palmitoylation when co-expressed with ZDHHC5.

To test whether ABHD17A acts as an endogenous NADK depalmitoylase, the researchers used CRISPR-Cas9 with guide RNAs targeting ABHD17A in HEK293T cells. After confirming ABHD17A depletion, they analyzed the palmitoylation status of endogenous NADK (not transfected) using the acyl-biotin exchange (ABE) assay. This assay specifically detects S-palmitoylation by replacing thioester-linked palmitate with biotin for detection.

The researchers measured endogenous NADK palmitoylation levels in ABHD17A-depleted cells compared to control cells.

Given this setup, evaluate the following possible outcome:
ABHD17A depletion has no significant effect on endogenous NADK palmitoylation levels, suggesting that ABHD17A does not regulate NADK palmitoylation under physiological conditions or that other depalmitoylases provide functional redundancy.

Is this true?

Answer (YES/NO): NO